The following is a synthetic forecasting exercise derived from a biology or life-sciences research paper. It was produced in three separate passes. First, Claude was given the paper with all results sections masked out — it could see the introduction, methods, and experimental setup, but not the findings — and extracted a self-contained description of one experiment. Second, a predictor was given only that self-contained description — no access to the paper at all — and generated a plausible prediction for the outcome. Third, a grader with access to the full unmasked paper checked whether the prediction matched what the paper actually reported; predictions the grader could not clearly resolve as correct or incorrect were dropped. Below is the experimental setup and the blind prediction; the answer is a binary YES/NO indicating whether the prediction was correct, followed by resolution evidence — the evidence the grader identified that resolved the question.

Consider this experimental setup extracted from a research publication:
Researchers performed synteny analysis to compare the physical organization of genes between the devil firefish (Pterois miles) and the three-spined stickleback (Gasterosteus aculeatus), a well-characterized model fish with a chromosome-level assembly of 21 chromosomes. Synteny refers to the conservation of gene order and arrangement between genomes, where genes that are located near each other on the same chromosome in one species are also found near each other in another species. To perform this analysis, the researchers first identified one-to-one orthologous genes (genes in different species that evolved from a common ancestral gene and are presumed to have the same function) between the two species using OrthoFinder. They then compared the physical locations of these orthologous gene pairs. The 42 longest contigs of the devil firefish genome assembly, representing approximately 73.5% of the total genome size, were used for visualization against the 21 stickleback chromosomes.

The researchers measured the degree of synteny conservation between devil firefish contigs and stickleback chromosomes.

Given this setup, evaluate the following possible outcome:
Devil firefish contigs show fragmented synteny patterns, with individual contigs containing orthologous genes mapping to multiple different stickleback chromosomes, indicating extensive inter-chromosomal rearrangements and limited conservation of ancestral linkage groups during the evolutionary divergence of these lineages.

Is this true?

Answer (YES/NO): NO